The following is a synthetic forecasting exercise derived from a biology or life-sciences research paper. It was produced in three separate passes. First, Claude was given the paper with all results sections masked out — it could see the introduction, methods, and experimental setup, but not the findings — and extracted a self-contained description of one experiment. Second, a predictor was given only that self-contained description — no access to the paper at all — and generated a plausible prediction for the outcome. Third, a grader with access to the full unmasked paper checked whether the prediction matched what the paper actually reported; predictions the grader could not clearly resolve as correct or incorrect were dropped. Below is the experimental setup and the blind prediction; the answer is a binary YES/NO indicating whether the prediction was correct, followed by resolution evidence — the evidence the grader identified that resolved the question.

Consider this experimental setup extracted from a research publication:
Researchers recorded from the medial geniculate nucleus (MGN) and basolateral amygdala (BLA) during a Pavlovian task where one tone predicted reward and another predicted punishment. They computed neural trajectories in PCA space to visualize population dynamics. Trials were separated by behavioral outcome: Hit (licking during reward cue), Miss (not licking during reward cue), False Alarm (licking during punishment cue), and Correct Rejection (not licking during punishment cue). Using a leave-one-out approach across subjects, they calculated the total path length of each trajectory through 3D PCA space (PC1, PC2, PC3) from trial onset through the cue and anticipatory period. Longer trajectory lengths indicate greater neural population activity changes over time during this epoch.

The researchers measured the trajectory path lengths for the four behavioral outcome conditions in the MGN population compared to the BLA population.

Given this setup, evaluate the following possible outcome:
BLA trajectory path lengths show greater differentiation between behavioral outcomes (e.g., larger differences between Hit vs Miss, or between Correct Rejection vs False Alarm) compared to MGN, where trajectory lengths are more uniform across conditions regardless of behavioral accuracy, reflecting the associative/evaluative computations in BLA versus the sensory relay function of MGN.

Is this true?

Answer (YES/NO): NO